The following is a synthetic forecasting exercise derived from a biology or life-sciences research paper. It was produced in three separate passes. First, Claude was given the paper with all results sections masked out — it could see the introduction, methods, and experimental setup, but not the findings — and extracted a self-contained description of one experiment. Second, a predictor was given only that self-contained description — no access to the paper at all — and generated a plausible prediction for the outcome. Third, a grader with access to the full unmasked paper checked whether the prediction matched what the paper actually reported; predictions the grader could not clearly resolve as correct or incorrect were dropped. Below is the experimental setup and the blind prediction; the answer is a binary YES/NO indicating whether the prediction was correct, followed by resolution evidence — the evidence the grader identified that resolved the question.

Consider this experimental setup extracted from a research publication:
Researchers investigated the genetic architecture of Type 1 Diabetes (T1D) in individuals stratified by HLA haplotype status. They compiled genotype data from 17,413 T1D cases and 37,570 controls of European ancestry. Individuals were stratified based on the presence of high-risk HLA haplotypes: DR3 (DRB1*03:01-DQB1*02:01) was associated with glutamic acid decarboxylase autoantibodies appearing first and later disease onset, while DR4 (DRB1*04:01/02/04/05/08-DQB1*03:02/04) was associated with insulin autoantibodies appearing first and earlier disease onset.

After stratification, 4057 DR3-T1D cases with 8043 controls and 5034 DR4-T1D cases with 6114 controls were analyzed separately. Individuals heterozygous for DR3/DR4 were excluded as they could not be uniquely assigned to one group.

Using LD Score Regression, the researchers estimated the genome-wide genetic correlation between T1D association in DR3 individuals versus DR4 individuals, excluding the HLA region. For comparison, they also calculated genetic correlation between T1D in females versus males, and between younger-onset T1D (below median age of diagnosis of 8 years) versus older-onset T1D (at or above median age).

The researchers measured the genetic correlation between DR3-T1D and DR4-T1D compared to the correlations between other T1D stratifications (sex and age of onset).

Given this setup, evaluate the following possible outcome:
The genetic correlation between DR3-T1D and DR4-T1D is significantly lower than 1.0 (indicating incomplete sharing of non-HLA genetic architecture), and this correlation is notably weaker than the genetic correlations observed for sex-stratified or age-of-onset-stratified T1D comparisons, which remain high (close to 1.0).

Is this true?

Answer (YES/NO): YES